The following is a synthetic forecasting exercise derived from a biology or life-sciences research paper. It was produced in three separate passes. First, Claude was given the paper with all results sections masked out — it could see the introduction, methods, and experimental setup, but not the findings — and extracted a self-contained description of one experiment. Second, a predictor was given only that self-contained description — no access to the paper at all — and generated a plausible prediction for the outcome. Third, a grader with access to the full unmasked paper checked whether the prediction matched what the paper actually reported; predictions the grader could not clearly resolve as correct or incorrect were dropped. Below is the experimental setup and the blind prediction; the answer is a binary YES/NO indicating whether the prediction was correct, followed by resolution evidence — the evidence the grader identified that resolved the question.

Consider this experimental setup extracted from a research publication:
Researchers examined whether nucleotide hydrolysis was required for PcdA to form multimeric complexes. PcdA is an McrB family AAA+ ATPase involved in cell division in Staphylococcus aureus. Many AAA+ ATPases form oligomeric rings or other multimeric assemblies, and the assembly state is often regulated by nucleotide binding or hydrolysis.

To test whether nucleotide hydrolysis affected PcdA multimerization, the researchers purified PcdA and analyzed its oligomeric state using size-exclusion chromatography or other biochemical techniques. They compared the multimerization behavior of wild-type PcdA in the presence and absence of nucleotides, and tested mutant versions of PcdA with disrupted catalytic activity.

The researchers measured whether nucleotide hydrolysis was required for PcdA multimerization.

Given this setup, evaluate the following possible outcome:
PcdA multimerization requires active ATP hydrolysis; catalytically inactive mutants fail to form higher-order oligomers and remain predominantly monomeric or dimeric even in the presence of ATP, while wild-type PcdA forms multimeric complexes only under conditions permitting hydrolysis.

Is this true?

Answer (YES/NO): NO